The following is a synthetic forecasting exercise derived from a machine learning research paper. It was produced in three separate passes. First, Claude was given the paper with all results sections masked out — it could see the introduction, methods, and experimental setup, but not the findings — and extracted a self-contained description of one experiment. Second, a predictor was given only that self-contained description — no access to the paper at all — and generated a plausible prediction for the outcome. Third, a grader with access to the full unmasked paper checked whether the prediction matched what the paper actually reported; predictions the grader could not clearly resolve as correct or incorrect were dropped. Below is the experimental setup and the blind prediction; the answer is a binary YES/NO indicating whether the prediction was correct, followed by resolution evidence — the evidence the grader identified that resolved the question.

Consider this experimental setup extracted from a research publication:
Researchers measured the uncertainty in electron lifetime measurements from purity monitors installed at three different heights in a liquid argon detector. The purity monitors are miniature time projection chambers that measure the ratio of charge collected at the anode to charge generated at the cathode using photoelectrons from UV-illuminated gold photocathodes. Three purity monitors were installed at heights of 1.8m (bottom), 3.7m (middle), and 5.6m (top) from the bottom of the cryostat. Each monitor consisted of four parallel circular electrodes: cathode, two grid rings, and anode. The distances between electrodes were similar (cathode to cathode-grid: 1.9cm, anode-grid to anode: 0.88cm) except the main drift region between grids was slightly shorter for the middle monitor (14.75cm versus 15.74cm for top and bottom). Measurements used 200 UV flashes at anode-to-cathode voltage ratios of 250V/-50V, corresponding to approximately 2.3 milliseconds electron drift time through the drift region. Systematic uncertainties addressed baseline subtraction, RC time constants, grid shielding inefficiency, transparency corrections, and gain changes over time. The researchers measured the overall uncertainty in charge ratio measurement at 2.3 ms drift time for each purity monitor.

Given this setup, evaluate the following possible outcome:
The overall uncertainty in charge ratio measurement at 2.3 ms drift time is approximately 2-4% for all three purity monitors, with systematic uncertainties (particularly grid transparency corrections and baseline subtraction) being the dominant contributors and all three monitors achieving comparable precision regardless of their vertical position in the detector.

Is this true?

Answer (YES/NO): NO